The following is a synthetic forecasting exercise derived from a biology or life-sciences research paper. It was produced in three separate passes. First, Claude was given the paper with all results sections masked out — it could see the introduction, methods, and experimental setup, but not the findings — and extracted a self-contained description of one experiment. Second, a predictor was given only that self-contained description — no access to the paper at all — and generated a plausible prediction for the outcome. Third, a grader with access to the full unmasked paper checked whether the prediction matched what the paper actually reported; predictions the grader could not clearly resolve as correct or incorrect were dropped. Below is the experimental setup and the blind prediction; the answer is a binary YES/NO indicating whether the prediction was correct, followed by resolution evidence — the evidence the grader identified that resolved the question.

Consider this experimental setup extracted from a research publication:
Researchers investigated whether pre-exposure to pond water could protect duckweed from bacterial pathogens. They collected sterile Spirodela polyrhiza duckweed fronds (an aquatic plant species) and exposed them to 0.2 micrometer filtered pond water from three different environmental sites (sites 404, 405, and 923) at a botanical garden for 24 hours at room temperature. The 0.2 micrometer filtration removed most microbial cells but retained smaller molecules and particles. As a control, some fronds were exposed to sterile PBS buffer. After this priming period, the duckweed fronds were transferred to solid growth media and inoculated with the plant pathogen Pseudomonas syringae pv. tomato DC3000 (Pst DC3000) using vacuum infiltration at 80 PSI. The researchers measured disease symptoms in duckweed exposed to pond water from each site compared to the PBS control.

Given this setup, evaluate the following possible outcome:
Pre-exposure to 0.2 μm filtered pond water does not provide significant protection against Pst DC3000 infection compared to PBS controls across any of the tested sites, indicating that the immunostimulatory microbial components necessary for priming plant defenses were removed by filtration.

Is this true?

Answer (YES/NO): NO